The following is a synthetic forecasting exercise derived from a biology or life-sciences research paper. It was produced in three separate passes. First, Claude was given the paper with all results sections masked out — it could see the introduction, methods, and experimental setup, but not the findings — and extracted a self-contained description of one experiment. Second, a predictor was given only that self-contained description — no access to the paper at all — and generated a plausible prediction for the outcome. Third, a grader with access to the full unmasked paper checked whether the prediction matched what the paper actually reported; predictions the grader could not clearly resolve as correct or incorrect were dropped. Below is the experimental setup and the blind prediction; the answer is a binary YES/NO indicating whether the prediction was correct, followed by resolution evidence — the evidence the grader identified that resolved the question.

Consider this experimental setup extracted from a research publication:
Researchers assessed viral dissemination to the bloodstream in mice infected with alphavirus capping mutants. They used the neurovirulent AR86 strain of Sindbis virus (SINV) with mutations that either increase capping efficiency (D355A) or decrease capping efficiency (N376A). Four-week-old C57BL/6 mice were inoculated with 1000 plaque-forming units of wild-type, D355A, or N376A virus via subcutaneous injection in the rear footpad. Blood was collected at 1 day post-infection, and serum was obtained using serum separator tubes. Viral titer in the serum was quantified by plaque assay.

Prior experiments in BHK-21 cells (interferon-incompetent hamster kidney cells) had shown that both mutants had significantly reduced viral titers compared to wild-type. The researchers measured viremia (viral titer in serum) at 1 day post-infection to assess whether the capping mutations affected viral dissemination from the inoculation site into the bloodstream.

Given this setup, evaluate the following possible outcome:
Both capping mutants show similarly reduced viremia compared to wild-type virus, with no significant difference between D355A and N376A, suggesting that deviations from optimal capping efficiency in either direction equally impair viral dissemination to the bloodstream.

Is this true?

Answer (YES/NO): NO